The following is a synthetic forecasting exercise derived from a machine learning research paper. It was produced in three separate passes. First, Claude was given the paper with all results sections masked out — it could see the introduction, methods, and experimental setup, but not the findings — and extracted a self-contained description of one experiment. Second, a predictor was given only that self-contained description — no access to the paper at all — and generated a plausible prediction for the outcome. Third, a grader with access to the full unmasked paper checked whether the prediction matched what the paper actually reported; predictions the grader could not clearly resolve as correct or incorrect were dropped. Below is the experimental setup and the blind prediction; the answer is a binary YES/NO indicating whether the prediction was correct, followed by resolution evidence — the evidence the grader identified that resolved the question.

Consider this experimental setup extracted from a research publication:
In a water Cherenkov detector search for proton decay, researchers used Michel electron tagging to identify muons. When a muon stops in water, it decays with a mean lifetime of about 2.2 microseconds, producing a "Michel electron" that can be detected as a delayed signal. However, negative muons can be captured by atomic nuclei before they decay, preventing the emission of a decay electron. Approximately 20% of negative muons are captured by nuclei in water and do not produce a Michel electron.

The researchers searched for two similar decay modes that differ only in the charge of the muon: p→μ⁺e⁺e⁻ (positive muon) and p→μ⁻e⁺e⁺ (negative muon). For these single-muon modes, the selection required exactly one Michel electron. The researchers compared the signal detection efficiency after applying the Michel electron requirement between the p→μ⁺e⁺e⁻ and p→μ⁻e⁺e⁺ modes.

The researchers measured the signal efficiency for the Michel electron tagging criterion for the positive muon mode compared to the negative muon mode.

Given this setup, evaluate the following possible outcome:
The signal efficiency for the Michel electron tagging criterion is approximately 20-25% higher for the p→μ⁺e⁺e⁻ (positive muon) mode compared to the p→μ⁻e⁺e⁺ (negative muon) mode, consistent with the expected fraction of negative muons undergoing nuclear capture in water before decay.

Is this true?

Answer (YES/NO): YES